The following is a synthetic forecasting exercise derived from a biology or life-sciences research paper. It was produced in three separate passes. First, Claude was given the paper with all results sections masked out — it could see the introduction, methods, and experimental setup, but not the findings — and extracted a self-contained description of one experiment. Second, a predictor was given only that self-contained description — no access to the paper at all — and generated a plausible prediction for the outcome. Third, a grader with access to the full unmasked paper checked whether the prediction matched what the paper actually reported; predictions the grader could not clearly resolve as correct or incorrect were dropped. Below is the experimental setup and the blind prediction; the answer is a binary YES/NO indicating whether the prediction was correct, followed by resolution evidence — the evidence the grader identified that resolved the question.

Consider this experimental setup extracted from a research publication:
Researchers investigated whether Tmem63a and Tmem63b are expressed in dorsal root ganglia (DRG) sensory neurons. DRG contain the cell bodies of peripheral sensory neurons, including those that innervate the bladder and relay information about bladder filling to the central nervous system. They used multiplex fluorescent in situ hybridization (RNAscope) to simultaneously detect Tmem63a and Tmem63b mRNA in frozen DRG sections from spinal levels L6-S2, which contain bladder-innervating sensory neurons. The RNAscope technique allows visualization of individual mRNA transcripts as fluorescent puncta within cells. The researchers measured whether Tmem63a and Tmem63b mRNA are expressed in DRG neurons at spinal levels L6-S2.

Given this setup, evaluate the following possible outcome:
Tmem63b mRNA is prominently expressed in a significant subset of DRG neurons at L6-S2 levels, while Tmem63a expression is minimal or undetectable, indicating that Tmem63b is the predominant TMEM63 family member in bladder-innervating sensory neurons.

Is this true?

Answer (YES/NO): NO